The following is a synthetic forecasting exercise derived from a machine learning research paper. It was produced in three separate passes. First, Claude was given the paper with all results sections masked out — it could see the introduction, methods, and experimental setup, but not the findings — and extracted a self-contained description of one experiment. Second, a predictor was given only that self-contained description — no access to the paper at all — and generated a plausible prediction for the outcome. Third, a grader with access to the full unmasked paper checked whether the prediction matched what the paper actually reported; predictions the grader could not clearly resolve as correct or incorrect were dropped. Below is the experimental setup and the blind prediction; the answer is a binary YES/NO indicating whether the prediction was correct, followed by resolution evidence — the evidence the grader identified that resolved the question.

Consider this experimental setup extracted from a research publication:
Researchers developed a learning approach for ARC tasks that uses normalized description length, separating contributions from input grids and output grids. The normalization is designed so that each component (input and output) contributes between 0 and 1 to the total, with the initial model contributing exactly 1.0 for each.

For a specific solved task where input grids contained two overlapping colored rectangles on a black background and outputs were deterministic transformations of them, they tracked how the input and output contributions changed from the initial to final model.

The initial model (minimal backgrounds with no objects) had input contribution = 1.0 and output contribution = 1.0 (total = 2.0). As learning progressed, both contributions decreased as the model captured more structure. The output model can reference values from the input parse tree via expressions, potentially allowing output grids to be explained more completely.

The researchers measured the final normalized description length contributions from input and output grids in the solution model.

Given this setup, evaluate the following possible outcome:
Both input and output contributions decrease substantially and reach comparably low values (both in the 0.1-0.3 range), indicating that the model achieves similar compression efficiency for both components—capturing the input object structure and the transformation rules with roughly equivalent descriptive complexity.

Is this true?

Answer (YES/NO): NO